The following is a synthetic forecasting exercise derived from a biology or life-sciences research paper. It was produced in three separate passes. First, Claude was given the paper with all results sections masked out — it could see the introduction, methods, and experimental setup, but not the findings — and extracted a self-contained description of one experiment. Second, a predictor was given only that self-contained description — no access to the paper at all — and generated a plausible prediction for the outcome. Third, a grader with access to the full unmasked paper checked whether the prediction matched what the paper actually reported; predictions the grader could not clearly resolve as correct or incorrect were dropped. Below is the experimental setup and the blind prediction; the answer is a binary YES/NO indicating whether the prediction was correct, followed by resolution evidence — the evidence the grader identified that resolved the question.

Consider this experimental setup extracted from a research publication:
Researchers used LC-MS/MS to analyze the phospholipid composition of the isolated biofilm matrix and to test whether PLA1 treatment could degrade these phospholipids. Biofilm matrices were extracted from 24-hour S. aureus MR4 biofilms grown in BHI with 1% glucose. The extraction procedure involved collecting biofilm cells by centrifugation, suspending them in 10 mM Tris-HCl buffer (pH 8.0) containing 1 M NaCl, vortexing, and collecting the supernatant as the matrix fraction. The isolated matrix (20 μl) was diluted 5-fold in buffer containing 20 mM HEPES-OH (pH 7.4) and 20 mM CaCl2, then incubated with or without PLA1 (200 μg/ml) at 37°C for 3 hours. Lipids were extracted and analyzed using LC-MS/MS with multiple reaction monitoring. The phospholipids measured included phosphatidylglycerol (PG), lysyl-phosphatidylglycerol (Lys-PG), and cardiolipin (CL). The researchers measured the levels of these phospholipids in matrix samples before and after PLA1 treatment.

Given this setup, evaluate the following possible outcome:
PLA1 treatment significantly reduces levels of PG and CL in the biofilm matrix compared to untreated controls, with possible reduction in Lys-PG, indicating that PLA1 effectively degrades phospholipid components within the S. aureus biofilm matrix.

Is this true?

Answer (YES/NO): YES